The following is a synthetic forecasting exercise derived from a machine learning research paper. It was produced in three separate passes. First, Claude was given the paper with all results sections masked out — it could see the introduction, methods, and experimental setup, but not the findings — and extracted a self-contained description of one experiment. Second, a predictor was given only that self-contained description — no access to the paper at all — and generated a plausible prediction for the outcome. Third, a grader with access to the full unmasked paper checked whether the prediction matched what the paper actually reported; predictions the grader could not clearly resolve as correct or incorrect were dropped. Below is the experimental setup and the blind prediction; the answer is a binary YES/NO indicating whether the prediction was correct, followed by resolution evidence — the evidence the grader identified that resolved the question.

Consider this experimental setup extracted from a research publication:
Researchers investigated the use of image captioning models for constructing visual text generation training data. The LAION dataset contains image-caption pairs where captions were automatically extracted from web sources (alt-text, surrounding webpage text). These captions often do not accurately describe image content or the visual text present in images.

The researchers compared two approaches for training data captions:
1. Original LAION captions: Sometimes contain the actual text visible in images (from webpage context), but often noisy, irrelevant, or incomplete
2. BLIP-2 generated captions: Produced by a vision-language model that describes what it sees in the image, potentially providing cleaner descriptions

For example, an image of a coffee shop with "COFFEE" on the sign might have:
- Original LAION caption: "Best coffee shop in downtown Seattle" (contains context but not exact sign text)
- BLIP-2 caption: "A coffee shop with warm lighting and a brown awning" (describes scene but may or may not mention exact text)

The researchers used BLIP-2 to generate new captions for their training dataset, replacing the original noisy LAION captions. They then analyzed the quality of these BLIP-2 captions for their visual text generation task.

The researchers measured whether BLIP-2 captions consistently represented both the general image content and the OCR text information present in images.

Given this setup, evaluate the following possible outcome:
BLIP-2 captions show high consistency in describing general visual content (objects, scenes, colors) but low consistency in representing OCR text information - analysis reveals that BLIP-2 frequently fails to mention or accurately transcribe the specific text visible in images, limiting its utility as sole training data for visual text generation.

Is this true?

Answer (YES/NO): NO